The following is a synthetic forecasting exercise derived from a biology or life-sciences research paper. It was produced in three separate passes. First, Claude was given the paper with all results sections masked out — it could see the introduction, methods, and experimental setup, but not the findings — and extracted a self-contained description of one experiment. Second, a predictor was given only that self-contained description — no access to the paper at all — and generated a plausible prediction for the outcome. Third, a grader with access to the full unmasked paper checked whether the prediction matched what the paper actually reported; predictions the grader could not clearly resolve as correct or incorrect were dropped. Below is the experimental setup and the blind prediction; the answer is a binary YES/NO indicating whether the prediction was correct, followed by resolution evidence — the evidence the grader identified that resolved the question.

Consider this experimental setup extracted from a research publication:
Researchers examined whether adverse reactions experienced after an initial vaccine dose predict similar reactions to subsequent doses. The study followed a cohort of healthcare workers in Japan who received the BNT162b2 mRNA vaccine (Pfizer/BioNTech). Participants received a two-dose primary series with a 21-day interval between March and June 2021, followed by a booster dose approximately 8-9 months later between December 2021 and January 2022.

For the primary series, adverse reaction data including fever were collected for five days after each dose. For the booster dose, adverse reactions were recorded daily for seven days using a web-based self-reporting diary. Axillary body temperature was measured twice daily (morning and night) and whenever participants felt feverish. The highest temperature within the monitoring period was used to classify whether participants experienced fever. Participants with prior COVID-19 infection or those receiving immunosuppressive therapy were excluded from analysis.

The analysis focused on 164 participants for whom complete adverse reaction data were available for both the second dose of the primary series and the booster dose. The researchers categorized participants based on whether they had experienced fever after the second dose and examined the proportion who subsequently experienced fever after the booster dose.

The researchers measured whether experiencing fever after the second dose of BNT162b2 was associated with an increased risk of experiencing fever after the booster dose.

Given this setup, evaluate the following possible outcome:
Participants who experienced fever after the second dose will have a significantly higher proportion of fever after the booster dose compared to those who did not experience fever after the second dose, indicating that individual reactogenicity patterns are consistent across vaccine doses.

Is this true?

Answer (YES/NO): YES